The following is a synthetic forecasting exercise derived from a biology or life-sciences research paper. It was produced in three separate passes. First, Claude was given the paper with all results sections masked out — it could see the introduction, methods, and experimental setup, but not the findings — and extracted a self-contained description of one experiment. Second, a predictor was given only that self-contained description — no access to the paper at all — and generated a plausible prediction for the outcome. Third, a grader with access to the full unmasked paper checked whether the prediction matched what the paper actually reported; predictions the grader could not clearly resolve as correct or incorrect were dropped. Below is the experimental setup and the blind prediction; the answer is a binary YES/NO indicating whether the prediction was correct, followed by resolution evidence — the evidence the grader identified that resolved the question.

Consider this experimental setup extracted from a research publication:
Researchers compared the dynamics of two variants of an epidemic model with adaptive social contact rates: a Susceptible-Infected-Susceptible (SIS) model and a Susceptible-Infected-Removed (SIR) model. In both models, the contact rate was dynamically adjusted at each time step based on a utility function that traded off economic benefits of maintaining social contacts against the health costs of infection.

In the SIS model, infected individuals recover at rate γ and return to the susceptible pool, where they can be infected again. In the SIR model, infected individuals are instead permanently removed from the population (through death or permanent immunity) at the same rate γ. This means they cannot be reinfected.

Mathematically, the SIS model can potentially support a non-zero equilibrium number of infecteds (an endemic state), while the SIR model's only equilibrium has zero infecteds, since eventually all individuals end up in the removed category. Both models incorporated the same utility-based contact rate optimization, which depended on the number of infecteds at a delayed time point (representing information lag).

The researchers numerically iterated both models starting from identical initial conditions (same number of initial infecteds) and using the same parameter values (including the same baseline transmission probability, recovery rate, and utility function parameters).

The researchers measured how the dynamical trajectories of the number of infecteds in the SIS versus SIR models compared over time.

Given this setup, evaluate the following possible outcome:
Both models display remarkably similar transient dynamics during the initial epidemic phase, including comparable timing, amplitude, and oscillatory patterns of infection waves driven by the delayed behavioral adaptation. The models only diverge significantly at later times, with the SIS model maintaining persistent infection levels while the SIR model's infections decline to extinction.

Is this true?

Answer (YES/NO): YES